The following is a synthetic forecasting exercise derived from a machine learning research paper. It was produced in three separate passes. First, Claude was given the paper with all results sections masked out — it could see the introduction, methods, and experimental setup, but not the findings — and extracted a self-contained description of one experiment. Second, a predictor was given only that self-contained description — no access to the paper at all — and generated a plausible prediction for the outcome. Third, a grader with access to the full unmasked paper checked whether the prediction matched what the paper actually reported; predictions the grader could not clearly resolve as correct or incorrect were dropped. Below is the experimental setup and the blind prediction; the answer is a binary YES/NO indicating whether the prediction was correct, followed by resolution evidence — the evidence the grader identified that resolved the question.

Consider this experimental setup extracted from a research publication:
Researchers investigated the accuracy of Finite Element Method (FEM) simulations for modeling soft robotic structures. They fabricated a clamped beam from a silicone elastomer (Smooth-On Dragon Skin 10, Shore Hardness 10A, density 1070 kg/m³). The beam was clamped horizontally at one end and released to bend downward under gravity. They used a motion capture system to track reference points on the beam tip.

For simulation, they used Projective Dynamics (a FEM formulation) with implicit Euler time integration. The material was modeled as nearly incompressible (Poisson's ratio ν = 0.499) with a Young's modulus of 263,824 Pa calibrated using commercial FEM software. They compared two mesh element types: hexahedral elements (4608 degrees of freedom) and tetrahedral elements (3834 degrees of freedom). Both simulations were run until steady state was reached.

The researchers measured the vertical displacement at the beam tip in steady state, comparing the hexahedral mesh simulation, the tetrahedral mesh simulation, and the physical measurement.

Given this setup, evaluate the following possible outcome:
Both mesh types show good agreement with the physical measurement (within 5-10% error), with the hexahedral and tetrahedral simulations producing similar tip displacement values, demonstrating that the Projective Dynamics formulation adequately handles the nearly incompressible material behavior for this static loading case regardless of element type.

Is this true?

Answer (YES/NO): NO